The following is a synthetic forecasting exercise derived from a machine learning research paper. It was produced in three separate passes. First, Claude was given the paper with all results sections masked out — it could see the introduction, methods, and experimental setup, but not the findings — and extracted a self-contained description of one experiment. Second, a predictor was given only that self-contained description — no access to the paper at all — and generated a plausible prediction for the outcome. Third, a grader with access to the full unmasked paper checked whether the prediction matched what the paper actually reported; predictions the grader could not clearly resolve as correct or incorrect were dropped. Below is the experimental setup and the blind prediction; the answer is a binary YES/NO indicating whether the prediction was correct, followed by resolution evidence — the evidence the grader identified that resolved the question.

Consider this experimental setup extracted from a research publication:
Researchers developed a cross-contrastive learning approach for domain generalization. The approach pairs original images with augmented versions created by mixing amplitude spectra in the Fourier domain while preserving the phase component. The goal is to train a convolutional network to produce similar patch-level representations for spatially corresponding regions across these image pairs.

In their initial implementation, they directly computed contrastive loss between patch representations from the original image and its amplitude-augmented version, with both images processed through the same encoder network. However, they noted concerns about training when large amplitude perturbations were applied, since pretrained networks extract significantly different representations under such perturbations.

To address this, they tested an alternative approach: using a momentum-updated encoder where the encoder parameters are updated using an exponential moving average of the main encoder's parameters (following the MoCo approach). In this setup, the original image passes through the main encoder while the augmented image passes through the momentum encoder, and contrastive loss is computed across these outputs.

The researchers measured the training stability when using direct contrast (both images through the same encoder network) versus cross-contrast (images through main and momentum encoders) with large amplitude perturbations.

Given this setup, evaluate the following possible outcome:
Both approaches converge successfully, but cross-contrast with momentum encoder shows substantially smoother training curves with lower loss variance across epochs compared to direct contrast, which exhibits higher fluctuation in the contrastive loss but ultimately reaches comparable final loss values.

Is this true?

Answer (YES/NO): NO